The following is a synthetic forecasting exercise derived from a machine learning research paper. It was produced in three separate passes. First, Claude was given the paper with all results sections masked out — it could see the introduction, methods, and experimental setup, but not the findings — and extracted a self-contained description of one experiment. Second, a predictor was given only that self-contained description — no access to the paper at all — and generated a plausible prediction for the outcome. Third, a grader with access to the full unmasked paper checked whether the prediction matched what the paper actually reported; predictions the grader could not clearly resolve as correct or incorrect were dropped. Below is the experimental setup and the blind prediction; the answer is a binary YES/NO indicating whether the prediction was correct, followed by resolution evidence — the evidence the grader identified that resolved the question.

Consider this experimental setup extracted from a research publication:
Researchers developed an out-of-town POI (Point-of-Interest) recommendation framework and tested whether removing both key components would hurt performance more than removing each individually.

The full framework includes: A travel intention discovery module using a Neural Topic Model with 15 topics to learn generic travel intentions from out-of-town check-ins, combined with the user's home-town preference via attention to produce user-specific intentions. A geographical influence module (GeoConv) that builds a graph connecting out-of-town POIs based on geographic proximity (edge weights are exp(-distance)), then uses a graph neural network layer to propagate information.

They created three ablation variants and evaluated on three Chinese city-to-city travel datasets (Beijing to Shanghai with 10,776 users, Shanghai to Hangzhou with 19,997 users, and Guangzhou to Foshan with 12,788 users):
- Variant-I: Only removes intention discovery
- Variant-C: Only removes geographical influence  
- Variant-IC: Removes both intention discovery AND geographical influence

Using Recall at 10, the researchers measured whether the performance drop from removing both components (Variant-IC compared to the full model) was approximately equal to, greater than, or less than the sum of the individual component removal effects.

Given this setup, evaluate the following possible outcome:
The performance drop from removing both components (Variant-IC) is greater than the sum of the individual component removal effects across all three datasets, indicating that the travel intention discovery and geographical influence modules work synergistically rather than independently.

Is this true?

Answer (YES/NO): YES